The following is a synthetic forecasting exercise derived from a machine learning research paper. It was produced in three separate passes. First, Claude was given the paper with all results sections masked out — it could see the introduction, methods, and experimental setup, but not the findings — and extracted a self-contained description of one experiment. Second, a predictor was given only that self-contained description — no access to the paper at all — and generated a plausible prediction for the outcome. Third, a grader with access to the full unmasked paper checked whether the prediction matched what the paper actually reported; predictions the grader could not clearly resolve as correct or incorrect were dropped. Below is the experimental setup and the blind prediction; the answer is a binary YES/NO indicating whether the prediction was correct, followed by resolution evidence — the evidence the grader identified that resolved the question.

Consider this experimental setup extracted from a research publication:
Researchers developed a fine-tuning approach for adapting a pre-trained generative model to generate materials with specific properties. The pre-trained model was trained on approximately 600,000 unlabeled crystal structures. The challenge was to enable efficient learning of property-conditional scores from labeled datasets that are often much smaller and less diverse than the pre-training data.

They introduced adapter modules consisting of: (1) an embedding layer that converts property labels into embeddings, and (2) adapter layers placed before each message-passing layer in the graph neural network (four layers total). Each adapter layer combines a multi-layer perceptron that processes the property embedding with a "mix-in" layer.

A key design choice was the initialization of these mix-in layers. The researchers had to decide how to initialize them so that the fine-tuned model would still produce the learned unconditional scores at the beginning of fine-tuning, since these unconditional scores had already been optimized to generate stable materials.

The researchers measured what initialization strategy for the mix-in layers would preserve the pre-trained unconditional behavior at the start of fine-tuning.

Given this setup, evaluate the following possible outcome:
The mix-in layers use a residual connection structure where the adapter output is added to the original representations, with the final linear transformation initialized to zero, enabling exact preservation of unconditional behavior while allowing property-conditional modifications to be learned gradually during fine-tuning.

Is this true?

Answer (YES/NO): YES